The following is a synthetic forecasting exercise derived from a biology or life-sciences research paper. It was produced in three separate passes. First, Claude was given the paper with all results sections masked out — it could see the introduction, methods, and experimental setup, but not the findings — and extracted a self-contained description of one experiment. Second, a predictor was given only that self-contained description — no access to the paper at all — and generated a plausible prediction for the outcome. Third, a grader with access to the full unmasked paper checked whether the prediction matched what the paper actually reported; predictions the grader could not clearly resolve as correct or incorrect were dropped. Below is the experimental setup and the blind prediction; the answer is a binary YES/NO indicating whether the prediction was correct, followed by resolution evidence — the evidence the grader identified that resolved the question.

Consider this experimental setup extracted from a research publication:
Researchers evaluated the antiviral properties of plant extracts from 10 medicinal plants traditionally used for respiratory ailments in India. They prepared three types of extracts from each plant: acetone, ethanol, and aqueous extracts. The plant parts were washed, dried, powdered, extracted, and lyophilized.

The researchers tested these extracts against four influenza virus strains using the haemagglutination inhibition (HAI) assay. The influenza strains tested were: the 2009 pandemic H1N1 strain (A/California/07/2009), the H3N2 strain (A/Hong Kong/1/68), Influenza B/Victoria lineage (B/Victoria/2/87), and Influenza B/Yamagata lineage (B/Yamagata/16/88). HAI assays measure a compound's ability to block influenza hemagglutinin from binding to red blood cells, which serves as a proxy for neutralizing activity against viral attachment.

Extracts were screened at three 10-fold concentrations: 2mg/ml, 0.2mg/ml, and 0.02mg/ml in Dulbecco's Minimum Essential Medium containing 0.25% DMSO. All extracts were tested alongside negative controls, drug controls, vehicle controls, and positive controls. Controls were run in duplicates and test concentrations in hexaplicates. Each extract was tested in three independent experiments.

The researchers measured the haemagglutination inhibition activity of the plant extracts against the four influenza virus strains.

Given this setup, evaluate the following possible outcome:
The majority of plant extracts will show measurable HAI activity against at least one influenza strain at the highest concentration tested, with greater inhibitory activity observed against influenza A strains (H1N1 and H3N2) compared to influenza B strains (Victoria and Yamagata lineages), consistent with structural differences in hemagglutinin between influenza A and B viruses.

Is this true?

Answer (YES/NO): NO